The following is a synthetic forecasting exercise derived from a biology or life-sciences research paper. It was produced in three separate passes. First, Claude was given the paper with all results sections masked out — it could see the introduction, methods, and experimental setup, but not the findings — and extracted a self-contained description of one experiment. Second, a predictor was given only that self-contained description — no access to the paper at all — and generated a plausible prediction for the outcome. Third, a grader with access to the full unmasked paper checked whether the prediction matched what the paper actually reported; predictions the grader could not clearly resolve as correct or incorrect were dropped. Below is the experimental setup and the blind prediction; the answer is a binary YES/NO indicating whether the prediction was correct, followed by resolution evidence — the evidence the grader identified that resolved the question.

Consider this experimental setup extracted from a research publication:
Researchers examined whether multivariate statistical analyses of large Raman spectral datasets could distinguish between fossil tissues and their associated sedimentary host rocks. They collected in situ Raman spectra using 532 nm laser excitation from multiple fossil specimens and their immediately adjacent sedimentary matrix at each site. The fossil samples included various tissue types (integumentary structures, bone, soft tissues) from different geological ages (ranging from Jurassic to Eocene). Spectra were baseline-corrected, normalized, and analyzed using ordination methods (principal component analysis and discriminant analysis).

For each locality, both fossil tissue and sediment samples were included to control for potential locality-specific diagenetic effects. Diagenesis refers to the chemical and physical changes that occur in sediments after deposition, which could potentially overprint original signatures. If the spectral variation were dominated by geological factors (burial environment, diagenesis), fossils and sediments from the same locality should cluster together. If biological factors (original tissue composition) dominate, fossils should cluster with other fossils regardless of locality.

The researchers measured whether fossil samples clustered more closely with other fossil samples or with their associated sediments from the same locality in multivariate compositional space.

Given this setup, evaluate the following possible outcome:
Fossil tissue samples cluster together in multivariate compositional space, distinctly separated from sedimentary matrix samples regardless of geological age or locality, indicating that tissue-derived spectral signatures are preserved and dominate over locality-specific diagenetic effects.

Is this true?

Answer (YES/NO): YES